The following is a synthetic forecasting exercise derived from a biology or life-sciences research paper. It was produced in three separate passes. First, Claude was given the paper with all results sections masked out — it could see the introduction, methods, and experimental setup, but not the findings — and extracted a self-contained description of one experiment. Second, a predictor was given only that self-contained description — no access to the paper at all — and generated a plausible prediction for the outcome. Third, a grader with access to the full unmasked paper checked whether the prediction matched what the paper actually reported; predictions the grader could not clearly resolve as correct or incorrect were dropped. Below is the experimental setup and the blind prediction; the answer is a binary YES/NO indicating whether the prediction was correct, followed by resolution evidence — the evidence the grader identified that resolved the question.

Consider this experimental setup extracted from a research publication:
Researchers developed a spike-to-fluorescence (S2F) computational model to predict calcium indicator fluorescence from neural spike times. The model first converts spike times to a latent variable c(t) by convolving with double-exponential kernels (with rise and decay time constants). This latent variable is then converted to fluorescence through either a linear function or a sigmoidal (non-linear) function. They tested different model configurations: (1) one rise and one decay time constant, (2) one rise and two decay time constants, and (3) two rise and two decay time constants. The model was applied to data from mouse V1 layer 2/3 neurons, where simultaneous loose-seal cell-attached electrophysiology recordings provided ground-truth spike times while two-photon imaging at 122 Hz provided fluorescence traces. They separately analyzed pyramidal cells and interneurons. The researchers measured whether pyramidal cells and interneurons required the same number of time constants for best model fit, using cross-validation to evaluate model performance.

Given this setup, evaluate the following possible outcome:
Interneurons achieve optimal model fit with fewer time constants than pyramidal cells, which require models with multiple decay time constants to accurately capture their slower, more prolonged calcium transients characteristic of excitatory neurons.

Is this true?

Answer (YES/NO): YES